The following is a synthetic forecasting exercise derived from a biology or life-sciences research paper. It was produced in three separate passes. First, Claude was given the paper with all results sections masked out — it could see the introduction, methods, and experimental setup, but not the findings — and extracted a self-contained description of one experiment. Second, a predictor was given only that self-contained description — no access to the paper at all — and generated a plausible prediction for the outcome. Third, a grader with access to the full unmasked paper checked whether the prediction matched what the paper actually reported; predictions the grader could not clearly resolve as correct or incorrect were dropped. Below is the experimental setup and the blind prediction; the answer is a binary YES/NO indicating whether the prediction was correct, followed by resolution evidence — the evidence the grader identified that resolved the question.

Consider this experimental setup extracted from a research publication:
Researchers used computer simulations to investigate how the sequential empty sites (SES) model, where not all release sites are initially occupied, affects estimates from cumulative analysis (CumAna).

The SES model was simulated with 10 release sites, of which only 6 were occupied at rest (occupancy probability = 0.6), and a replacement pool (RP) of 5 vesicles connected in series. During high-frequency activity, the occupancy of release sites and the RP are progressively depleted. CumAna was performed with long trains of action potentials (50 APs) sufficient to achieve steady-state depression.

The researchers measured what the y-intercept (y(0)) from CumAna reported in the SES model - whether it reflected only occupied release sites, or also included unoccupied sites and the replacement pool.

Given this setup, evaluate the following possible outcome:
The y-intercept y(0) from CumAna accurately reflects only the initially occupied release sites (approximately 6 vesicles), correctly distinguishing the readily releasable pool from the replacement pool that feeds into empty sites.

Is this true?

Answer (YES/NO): NO